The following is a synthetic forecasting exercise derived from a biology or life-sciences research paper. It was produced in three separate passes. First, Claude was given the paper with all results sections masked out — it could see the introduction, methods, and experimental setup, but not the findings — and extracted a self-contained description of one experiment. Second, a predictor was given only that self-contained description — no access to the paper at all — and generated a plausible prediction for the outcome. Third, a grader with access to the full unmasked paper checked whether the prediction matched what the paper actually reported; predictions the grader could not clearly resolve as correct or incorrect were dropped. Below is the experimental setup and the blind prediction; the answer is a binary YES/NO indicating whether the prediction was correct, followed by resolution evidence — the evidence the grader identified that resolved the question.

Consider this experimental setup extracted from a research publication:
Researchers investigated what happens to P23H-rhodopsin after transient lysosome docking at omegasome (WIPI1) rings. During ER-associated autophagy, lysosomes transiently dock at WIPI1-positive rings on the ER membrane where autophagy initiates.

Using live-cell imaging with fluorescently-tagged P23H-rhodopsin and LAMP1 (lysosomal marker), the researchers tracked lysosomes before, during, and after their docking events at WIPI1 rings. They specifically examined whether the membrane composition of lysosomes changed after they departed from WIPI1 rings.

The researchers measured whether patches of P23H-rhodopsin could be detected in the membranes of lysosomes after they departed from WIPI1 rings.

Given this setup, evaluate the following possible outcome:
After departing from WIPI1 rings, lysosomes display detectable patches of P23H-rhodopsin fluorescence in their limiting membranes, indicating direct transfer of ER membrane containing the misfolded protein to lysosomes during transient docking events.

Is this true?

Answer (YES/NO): YES